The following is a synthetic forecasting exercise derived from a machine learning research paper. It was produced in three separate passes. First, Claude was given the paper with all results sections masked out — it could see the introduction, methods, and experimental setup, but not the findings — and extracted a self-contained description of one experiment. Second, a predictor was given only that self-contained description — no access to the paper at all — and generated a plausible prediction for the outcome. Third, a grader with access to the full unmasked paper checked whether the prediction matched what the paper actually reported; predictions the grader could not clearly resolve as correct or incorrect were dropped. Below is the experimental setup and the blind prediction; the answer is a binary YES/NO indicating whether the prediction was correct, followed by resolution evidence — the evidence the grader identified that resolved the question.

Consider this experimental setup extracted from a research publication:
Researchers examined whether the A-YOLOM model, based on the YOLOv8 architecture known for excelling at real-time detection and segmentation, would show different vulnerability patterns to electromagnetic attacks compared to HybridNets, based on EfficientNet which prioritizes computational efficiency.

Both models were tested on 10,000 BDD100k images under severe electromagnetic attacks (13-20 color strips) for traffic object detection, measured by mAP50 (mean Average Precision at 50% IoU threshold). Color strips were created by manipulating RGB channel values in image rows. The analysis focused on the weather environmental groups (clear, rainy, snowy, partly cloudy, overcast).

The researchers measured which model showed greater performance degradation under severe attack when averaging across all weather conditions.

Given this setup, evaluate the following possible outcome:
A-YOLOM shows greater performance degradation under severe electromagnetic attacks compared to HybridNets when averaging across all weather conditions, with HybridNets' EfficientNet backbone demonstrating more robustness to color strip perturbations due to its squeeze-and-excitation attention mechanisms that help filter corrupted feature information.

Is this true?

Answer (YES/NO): NO